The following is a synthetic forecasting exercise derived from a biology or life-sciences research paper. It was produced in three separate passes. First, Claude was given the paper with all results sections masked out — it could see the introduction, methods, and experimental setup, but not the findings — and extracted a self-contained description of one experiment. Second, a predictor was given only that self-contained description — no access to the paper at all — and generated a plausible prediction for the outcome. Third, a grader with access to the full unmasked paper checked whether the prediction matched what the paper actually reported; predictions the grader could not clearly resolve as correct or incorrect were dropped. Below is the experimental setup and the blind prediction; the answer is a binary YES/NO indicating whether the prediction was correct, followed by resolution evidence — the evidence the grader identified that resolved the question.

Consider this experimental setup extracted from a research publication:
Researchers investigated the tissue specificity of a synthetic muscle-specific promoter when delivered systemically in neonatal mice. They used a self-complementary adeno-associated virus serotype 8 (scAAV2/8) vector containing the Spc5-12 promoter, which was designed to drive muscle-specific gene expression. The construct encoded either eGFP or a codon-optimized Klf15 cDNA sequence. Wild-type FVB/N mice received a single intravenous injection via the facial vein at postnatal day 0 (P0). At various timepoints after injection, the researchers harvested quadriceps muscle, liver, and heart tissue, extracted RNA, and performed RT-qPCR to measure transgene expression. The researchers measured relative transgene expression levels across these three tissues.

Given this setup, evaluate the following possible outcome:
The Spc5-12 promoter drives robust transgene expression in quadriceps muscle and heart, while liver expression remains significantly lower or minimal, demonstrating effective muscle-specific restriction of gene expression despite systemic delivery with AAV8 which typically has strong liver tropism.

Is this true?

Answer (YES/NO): NO